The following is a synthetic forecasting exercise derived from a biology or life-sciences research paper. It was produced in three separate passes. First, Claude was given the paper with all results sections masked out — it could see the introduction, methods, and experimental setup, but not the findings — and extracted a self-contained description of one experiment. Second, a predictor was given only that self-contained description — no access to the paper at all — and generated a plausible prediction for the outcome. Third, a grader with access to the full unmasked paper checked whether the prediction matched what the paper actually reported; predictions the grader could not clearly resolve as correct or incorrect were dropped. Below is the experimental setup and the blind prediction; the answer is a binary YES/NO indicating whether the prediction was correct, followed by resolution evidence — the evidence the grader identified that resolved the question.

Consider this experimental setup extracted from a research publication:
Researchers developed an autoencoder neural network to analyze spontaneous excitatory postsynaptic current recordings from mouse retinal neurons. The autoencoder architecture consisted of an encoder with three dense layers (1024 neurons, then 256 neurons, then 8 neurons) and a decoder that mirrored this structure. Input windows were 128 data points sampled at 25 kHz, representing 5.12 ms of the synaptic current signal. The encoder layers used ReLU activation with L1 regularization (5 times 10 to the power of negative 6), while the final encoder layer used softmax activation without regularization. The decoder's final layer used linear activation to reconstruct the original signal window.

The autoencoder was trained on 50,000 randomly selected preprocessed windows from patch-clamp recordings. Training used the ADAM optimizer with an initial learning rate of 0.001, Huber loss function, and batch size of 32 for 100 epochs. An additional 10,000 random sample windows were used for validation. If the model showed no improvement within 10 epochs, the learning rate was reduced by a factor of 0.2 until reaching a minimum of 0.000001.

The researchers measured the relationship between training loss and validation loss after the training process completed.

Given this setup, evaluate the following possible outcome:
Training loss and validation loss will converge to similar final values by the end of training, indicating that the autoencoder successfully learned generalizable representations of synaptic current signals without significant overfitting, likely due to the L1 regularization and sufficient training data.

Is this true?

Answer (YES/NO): NO